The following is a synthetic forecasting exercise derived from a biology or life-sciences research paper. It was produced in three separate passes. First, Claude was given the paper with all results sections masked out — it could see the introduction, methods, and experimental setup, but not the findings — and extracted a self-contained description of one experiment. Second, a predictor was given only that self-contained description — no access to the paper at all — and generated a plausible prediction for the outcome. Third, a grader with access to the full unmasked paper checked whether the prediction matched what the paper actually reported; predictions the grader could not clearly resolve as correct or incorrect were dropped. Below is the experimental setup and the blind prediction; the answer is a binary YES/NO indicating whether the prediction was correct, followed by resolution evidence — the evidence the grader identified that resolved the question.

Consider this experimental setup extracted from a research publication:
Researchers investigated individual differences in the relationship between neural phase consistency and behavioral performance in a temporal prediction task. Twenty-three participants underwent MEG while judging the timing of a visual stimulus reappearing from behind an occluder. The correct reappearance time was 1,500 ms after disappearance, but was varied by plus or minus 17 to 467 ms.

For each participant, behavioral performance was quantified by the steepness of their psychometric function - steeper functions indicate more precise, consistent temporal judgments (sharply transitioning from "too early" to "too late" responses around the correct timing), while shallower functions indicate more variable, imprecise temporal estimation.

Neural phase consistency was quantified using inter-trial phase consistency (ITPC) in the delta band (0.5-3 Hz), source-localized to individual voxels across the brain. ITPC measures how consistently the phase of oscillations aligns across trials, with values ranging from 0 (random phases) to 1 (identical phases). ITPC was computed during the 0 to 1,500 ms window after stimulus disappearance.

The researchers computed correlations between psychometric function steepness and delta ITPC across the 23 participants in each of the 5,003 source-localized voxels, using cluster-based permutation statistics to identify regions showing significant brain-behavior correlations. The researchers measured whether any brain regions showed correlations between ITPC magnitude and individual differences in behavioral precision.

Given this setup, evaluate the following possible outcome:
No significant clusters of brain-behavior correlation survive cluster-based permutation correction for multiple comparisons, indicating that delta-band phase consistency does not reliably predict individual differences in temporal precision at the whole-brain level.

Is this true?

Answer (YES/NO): NO